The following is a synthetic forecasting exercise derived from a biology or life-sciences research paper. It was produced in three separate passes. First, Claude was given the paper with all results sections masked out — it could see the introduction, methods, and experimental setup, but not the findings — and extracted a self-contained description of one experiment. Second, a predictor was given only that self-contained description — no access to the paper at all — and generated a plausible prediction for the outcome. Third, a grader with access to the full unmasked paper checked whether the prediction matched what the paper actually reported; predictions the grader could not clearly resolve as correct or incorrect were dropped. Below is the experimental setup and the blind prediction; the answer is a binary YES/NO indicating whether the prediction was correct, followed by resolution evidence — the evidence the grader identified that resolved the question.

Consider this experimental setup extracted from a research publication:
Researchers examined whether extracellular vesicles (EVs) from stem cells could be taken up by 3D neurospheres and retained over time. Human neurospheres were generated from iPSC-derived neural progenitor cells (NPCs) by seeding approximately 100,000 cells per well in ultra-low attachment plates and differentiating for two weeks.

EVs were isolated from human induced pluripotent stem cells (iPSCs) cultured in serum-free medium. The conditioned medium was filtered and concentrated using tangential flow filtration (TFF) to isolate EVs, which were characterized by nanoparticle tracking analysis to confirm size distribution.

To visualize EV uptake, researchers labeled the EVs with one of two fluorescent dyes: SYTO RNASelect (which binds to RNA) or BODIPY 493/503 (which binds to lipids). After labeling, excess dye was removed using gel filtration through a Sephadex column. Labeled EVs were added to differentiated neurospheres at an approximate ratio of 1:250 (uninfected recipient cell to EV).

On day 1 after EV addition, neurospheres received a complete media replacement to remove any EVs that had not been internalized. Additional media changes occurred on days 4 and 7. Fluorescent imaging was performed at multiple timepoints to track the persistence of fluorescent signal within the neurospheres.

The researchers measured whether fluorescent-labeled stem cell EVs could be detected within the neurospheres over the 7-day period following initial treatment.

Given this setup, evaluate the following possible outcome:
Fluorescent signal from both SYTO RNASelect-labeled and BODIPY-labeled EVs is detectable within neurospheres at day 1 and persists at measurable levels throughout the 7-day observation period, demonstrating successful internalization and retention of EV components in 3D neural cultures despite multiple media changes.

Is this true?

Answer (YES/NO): YES